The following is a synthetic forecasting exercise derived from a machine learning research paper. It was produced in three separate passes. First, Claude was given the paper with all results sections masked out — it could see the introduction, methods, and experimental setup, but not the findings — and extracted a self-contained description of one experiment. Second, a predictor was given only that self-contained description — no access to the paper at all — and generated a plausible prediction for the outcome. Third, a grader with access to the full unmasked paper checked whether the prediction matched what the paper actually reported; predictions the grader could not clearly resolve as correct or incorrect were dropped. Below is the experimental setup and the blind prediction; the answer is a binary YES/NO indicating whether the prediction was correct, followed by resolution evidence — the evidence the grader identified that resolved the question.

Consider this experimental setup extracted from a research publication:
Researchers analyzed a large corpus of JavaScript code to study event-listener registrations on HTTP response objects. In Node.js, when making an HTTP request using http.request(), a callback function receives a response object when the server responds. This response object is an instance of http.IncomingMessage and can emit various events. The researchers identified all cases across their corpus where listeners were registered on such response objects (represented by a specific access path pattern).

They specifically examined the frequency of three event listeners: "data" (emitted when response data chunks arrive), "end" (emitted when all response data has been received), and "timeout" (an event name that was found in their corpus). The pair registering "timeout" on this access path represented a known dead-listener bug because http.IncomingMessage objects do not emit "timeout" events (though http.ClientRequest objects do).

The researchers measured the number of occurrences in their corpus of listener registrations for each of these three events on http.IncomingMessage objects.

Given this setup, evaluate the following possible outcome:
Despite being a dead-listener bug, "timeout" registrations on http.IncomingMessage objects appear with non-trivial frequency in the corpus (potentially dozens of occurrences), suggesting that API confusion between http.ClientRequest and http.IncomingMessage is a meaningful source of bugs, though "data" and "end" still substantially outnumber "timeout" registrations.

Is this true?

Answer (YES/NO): NO